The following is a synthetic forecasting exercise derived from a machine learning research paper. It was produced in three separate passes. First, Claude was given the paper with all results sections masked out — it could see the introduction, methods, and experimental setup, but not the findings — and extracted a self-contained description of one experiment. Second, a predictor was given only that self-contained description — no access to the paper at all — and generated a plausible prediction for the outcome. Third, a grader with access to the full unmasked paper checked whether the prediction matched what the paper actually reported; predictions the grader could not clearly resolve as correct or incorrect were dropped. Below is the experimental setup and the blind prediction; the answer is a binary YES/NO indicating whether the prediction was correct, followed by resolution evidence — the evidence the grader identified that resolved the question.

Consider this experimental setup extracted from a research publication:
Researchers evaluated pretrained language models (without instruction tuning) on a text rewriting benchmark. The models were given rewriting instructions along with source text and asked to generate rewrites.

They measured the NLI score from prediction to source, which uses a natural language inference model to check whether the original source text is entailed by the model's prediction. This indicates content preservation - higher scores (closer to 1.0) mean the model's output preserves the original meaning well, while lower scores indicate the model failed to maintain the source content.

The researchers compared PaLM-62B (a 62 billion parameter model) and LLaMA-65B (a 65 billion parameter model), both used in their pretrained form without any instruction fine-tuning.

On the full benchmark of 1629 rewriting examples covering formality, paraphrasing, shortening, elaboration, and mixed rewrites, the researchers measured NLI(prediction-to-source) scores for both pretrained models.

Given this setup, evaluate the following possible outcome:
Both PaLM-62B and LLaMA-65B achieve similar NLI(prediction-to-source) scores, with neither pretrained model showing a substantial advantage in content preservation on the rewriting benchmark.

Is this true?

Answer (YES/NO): NO